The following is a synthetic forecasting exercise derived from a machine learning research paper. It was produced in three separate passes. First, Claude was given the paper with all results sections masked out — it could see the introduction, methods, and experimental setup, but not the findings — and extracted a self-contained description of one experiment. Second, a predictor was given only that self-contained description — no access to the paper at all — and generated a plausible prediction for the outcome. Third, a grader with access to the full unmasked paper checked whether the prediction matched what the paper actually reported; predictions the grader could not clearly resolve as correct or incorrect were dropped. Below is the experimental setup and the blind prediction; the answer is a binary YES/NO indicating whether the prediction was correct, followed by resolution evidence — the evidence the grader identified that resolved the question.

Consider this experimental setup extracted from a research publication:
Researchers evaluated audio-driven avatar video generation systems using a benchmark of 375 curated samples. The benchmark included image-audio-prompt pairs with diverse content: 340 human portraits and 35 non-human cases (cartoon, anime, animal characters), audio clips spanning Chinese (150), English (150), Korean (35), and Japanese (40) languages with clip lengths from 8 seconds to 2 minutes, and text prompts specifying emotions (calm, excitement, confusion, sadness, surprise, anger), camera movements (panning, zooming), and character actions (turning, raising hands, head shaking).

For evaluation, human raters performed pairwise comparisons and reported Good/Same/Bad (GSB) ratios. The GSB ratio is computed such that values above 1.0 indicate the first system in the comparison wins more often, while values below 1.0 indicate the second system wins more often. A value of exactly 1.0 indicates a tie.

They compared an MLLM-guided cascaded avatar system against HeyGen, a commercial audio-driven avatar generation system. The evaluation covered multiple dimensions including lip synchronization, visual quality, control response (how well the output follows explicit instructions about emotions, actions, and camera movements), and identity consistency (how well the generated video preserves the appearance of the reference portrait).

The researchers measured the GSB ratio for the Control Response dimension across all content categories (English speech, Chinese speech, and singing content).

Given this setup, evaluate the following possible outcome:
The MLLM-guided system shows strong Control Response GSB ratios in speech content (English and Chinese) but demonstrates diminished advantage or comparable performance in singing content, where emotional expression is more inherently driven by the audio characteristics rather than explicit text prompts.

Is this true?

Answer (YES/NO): NO